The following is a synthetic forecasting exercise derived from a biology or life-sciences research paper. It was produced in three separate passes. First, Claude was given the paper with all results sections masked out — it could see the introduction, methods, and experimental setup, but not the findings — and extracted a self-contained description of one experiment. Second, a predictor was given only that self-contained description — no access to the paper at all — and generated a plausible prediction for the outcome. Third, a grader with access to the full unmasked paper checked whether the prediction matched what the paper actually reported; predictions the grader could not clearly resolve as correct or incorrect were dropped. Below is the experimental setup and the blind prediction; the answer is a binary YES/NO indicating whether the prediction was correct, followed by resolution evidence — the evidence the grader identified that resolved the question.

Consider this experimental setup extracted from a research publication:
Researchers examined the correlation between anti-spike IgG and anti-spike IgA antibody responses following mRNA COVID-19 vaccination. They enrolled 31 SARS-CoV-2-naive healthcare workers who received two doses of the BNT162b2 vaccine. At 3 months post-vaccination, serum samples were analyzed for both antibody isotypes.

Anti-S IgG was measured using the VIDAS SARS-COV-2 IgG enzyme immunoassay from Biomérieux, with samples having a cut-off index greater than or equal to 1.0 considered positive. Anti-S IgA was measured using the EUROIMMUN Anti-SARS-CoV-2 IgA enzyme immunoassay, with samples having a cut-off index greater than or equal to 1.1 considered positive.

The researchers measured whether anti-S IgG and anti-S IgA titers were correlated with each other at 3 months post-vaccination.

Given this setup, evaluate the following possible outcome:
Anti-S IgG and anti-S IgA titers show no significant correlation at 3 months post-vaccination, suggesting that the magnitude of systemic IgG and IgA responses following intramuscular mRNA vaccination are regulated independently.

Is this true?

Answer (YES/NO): NO